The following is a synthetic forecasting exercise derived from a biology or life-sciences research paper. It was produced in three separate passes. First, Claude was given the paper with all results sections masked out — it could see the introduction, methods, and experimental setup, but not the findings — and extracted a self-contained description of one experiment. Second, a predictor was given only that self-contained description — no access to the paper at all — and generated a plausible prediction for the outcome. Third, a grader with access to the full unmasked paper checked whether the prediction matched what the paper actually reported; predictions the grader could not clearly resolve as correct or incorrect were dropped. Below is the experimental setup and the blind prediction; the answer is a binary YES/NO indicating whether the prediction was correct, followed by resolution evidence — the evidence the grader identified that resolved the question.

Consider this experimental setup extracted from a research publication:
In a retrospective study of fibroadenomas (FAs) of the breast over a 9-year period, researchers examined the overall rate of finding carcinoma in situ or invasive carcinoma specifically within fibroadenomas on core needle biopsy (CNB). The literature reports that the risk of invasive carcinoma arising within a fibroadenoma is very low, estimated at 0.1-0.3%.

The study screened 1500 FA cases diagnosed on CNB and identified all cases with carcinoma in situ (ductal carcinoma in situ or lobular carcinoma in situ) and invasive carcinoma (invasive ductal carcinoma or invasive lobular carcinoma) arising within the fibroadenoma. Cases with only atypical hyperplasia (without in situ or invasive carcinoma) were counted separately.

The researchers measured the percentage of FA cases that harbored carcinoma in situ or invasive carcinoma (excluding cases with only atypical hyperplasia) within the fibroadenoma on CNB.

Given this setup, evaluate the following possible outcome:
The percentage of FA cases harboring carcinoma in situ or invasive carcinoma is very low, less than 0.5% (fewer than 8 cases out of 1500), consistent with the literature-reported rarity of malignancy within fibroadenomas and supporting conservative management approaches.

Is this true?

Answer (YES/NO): NO